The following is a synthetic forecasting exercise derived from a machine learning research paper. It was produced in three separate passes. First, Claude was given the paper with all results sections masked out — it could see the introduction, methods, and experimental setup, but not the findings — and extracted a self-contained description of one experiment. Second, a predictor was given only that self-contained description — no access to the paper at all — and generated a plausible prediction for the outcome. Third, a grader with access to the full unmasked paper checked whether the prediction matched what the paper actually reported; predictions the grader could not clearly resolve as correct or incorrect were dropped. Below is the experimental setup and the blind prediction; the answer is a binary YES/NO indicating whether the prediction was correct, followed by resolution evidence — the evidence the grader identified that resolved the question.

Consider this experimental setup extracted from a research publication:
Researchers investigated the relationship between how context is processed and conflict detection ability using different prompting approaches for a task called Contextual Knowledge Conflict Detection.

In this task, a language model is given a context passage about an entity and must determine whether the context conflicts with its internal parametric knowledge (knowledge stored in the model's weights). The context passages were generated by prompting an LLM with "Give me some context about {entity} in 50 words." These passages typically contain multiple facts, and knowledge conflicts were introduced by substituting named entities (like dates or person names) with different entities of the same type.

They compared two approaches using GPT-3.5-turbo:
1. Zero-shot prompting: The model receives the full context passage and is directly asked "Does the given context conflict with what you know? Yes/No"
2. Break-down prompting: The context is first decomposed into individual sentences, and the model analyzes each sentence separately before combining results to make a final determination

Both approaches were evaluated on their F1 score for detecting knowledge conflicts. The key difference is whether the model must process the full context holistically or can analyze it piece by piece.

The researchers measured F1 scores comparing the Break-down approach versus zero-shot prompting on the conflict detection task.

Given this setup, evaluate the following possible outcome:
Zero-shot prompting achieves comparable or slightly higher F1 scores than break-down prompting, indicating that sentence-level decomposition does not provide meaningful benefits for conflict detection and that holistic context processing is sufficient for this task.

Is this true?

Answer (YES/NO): NO